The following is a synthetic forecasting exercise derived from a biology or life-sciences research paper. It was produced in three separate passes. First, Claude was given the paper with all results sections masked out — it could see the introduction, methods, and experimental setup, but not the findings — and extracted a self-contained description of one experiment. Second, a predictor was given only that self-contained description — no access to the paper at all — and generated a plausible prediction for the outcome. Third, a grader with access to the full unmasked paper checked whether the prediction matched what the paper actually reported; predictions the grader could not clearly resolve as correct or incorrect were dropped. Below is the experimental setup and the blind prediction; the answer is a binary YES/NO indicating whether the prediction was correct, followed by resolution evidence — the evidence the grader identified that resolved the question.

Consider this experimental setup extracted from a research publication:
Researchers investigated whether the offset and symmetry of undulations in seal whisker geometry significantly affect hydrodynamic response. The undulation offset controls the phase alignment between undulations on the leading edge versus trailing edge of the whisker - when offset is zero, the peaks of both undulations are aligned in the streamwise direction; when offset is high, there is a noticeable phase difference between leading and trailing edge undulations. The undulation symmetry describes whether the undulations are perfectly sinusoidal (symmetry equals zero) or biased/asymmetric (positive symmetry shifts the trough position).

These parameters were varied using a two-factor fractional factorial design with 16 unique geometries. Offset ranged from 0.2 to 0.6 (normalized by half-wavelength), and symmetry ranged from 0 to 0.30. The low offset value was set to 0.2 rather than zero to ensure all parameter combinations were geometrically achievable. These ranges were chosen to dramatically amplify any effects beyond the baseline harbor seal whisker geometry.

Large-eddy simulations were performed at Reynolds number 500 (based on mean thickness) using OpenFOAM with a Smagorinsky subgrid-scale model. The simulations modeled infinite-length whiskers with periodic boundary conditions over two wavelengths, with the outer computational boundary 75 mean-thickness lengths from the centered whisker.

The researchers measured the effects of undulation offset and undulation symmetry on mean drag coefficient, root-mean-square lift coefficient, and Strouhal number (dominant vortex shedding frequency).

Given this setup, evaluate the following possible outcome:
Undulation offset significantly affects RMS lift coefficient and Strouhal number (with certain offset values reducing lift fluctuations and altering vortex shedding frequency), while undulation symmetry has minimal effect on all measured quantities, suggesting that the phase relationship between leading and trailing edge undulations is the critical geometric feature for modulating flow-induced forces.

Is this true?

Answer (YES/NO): NO